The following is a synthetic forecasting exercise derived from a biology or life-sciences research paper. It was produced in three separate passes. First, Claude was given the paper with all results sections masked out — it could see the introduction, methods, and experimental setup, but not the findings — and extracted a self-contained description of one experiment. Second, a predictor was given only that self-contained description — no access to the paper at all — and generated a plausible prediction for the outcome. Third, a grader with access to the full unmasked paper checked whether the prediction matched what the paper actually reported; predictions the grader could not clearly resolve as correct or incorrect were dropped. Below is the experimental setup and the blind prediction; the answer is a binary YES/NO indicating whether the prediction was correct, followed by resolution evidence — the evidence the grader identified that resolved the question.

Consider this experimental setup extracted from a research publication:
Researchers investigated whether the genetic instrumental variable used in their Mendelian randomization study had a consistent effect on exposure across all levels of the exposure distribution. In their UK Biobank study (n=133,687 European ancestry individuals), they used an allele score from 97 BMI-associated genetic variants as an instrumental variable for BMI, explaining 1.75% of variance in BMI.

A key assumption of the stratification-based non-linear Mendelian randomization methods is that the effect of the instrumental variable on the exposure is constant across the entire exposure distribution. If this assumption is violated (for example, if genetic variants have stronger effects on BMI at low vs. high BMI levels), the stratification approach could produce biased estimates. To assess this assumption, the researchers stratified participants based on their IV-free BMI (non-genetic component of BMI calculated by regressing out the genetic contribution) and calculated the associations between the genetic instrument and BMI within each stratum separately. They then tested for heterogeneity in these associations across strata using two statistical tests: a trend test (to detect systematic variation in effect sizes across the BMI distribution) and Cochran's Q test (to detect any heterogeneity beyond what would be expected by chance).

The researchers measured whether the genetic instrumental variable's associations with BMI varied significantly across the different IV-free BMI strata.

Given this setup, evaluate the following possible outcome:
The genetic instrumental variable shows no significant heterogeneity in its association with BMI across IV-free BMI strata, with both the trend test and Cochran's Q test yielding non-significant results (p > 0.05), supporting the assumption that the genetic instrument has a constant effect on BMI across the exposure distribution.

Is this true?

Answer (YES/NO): YES